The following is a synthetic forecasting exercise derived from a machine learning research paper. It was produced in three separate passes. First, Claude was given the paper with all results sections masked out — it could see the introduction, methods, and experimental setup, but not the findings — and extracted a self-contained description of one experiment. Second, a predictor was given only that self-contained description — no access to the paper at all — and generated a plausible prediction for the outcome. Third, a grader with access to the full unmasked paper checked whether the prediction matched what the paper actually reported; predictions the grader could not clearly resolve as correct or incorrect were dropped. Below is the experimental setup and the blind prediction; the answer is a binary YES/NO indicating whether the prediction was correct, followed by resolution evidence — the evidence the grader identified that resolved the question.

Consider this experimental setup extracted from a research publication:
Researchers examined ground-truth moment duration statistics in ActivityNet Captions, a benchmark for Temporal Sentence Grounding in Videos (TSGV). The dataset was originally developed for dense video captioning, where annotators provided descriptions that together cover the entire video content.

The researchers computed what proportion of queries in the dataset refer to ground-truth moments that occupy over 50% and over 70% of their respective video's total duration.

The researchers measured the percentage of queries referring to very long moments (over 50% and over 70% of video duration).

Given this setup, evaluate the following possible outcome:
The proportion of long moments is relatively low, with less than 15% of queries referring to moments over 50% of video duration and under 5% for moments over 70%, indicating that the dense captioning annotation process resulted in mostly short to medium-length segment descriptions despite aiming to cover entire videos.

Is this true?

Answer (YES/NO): NO